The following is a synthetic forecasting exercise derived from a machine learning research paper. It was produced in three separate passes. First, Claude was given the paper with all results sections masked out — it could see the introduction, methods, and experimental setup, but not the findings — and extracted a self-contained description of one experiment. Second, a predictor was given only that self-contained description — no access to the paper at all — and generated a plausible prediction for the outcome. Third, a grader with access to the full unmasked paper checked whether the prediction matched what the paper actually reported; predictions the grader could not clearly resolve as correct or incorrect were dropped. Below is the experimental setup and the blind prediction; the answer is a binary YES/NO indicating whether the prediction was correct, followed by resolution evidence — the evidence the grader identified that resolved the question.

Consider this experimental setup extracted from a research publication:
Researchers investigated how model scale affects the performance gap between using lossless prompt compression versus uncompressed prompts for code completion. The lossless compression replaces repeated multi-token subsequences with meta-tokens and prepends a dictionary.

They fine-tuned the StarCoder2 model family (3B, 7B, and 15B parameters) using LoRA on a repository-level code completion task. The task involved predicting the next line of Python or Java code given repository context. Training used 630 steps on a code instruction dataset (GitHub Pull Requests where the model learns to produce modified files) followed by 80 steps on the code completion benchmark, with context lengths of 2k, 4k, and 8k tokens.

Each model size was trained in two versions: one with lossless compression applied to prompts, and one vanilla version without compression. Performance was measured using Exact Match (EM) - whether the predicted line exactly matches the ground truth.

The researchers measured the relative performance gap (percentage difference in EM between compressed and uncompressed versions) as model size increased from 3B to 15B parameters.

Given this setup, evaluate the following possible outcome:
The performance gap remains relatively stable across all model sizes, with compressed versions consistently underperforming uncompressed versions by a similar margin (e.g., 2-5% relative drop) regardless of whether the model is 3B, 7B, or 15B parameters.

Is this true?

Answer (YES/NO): NO